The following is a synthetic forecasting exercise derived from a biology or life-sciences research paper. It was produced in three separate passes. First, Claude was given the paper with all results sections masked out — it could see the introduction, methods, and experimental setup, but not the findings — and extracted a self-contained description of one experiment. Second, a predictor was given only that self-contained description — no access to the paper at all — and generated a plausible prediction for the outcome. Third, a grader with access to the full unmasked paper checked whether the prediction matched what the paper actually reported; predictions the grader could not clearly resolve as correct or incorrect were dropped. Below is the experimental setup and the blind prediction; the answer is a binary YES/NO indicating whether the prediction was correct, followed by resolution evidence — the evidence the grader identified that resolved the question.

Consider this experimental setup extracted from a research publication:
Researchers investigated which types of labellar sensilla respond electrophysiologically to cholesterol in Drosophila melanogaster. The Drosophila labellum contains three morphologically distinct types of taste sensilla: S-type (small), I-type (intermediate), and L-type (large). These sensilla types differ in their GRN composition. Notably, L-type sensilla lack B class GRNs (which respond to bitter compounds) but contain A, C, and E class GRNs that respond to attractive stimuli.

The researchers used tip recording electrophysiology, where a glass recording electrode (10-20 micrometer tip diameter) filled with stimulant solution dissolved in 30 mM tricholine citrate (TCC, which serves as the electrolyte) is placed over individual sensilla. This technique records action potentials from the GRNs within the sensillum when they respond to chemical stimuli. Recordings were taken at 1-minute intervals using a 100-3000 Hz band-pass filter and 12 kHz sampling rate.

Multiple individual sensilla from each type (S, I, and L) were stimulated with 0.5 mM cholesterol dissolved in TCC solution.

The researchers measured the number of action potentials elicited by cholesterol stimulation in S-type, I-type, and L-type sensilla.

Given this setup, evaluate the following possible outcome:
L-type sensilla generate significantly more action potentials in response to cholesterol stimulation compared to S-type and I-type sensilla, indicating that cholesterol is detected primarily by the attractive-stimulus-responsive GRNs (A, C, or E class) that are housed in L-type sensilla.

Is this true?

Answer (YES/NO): NO